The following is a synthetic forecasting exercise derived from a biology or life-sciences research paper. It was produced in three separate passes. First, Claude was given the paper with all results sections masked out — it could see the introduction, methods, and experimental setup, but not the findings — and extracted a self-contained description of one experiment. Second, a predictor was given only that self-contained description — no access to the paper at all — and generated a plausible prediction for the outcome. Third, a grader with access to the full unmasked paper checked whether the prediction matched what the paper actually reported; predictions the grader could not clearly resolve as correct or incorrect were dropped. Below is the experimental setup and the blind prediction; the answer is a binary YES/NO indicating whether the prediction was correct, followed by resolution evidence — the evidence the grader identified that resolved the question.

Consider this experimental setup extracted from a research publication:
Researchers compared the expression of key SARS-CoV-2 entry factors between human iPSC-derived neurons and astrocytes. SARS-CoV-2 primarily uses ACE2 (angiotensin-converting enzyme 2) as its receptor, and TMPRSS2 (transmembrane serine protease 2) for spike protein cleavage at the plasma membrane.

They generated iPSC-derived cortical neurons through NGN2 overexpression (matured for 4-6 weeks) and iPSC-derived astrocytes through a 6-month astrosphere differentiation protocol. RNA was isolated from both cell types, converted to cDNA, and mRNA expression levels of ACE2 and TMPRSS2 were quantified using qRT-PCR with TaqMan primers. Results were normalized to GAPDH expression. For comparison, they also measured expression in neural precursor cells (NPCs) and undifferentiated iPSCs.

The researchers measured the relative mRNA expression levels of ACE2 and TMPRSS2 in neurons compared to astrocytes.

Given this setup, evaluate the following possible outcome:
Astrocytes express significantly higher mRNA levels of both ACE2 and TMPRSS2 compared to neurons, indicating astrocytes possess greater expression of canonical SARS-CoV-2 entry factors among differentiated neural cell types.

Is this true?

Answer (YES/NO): NO